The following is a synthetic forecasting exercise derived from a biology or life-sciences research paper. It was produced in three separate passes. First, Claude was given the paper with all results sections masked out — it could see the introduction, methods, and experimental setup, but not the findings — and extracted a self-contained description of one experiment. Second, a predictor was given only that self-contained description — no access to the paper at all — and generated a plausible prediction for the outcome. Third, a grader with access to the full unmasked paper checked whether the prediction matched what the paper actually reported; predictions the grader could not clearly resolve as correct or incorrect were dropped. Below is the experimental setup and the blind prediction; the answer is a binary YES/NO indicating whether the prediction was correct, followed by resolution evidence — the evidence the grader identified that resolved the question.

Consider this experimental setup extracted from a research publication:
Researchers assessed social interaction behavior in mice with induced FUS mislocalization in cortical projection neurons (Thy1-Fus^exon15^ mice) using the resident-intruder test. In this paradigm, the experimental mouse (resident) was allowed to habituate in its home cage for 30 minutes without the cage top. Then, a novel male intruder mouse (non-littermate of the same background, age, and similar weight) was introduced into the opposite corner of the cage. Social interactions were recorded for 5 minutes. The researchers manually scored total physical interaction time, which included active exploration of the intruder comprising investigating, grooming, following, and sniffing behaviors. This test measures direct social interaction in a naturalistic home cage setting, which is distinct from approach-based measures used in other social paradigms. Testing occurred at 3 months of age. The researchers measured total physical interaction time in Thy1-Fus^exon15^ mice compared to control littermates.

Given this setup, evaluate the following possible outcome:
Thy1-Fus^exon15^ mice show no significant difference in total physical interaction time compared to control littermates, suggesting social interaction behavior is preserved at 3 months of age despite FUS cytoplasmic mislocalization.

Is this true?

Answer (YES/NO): NO